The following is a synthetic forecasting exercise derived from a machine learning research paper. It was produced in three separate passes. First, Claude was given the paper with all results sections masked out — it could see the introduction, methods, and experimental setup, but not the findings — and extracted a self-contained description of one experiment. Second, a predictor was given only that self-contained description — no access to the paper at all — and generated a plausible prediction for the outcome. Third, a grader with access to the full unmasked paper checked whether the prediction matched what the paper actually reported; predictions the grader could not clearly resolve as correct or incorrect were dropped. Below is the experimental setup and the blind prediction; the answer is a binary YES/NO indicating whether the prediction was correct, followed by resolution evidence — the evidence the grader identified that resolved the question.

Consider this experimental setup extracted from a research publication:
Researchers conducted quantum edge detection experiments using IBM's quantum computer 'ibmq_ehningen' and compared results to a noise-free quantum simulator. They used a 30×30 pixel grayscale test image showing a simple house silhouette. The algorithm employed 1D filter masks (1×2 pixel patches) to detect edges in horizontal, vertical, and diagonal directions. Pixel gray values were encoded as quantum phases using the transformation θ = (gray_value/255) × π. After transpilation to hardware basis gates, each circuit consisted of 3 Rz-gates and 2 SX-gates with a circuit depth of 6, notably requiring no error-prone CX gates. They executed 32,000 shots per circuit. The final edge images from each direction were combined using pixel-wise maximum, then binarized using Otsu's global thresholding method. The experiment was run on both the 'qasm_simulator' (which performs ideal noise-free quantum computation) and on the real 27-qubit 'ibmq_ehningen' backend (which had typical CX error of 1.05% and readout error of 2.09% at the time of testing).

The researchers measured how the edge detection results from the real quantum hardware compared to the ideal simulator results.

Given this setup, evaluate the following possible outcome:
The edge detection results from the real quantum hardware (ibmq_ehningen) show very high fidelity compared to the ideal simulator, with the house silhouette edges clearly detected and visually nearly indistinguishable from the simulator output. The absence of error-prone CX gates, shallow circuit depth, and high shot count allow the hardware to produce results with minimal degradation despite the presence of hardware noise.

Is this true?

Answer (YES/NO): YES